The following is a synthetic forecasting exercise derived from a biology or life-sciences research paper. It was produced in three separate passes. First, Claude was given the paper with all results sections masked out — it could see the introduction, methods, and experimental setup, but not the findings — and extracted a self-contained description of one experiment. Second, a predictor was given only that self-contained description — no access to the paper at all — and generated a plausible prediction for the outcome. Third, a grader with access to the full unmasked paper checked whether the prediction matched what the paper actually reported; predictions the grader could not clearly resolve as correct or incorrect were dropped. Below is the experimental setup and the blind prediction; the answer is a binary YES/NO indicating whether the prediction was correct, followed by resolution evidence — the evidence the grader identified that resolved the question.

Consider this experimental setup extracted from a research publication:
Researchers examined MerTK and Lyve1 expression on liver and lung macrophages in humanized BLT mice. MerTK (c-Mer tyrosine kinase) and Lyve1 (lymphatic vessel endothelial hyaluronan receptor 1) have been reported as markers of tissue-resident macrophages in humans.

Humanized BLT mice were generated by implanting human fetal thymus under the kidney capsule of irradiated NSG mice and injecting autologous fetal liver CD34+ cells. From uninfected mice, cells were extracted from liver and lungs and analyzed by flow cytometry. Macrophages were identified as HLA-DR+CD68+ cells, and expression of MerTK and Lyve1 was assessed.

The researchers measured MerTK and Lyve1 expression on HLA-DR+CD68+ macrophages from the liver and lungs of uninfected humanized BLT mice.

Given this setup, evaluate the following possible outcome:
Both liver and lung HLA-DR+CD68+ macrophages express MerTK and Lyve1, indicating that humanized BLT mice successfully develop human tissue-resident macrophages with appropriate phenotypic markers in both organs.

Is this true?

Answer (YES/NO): NO